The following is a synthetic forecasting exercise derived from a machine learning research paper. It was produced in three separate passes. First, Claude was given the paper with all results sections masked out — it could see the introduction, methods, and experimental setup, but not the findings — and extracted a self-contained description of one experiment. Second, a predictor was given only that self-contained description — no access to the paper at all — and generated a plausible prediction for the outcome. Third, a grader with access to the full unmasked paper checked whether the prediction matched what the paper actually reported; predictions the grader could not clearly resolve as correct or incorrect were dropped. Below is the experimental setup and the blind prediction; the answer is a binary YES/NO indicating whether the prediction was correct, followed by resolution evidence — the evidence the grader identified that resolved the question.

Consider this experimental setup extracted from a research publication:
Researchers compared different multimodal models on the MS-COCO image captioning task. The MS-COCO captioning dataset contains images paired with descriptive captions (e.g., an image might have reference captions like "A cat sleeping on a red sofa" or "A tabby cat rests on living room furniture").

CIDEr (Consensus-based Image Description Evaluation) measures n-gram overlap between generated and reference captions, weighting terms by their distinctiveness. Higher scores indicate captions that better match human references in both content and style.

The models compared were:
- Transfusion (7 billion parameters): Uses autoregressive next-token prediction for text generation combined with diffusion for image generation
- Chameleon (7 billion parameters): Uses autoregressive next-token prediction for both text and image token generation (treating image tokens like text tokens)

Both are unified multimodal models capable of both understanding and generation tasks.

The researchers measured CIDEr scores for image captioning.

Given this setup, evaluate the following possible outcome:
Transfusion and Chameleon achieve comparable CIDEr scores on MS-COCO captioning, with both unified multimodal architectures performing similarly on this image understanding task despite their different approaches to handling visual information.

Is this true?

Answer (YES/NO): NO